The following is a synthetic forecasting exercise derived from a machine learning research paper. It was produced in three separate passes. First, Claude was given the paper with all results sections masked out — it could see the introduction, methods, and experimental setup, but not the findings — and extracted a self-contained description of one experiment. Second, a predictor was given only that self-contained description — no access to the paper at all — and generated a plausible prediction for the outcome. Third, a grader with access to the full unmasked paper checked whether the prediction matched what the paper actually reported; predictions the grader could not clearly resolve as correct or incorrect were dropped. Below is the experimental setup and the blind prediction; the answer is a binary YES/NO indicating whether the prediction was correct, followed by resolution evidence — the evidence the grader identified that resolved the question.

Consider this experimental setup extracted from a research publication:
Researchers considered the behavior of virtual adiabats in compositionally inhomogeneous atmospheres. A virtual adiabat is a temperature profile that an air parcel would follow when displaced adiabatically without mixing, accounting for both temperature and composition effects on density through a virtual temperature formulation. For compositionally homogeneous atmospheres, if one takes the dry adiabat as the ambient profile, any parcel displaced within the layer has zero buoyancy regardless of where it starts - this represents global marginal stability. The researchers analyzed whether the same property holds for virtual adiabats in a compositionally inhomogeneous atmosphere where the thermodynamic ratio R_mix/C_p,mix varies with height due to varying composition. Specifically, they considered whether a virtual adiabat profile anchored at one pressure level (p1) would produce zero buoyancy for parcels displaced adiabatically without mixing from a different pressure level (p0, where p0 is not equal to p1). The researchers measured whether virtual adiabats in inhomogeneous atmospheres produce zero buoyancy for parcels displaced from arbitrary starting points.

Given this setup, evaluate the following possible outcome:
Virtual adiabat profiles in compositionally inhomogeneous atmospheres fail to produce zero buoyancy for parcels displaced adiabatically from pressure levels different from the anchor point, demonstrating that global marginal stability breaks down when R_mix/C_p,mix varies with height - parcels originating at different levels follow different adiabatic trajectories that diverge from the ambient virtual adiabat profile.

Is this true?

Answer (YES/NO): YES